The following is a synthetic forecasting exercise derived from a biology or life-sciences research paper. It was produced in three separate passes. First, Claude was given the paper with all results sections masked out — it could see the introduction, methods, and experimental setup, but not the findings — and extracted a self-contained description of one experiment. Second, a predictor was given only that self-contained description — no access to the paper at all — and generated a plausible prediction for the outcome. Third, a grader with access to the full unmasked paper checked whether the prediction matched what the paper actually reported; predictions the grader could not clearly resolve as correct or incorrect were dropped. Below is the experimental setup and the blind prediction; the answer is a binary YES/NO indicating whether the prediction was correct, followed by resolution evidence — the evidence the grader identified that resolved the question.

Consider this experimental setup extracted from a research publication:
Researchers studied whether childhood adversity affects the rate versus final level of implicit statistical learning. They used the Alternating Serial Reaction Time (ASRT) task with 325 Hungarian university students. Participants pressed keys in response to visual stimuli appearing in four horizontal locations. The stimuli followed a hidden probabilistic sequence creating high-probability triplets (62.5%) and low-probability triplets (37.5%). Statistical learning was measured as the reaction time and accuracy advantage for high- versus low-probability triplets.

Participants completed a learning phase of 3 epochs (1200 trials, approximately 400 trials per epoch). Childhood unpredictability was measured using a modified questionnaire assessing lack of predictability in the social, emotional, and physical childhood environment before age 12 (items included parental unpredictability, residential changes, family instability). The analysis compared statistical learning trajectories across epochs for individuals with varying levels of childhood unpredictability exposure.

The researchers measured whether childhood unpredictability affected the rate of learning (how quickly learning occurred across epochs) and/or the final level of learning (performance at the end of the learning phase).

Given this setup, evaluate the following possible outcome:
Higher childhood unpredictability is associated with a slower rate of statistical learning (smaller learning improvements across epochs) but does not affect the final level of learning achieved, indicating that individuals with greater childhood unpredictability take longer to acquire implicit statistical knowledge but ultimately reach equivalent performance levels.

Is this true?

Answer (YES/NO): NO